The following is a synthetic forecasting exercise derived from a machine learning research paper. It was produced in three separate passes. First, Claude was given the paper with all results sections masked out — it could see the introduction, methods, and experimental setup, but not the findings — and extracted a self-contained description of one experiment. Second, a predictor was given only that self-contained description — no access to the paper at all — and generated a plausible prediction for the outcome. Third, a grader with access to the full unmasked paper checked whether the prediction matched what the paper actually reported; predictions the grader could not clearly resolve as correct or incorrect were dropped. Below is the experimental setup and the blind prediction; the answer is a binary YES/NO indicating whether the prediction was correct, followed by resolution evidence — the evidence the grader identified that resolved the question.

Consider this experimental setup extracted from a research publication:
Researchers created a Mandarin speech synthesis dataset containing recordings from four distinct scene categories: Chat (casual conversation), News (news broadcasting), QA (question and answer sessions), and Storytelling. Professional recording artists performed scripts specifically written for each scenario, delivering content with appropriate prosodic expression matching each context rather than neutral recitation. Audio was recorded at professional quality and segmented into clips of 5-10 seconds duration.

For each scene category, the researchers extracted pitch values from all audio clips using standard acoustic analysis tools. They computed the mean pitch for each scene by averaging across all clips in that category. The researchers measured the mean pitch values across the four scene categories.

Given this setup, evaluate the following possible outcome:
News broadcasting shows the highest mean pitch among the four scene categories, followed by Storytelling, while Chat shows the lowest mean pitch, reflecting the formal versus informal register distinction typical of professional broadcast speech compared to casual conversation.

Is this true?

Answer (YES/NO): NO